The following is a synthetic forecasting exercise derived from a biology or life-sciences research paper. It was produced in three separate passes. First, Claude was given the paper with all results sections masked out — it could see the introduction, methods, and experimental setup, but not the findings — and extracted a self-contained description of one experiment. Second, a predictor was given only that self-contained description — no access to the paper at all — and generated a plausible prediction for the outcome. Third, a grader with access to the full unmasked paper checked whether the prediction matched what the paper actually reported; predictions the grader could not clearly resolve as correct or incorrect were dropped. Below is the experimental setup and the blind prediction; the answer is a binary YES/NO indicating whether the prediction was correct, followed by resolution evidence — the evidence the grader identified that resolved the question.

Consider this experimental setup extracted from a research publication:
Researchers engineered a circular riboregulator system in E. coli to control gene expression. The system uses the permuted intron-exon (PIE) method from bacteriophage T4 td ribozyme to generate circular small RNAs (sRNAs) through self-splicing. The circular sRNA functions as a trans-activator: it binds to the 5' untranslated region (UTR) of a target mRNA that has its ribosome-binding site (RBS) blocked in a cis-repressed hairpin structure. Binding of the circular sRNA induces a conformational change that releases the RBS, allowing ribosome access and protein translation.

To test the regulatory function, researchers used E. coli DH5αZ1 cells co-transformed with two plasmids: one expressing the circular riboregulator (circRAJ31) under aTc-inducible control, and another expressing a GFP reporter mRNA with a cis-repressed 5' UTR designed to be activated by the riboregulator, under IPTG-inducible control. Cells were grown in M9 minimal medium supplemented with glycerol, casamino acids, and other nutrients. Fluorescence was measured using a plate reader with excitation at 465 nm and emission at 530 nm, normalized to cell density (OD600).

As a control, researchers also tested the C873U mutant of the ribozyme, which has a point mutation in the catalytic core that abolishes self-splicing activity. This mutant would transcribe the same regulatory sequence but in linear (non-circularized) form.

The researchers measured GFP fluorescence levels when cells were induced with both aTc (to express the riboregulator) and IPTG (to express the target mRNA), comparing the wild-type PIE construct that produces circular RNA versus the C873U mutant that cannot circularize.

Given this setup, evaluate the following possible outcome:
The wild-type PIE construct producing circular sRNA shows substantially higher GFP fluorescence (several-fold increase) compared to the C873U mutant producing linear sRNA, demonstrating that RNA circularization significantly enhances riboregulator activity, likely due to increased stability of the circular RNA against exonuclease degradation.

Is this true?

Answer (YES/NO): YES